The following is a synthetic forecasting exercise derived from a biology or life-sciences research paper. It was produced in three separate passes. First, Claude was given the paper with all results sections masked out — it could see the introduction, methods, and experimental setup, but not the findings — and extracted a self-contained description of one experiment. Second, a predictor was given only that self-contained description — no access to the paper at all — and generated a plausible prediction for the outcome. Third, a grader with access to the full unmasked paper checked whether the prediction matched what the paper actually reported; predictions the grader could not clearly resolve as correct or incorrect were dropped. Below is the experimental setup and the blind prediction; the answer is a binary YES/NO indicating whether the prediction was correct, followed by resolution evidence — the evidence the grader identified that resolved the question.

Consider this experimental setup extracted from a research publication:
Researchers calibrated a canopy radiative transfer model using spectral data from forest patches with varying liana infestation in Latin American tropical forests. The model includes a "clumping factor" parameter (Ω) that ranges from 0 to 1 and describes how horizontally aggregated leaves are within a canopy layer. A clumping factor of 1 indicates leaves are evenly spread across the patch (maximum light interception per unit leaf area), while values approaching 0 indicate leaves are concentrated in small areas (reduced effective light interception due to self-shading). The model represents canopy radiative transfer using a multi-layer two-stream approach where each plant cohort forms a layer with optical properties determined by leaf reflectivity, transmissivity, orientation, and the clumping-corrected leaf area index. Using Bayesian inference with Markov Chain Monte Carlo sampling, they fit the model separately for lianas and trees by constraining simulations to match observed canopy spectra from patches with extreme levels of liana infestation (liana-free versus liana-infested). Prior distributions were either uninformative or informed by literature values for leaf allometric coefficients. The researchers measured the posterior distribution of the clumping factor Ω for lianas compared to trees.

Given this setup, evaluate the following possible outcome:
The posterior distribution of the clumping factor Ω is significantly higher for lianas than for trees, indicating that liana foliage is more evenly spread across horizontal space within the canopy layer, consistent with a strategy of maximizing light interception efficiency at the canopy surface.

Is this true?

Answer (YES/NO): YES